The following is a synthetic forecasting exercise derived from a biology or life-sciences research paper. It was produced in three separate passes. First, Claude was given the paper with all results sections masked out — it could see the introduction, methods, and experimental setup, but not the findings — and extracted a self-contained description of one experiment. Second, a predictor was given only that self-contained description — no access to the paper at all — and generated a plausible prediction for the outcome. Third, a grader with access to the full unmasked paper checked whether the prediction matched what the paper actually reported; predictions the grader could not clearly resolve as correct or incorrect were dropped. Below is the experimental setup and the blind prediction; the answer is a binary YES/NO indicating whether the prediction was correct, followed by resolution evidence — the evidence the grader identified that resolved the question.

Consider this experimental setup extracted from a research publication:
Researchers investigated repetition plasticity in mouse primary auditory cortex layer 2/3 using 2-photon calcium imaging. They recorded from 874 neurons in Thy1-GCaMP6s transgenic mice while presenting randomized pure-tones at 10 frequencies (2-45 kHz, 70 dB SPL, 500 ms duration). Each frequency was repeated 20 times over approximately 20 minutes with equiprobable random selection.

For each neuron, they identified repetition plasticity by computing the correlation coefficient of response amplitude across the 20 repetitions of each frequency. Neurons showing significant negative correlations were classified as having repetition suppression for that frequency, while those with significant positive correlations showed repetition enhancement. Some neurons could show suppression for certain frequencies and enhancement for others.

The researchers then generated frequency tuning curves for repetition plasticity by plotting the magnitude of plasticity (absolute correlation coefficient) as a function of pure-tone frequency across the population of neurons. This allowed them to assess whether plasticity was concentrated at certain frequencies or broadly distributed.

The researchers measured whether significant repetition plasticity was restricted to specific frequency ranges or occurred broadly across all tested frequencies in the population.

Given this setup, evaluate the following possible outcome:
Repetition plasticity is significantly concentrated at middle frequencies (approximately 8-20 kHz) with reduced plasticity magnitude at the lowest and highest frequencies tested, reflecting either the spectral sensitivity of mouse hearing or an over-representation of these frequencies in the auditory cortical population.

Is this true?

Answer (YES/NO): NO